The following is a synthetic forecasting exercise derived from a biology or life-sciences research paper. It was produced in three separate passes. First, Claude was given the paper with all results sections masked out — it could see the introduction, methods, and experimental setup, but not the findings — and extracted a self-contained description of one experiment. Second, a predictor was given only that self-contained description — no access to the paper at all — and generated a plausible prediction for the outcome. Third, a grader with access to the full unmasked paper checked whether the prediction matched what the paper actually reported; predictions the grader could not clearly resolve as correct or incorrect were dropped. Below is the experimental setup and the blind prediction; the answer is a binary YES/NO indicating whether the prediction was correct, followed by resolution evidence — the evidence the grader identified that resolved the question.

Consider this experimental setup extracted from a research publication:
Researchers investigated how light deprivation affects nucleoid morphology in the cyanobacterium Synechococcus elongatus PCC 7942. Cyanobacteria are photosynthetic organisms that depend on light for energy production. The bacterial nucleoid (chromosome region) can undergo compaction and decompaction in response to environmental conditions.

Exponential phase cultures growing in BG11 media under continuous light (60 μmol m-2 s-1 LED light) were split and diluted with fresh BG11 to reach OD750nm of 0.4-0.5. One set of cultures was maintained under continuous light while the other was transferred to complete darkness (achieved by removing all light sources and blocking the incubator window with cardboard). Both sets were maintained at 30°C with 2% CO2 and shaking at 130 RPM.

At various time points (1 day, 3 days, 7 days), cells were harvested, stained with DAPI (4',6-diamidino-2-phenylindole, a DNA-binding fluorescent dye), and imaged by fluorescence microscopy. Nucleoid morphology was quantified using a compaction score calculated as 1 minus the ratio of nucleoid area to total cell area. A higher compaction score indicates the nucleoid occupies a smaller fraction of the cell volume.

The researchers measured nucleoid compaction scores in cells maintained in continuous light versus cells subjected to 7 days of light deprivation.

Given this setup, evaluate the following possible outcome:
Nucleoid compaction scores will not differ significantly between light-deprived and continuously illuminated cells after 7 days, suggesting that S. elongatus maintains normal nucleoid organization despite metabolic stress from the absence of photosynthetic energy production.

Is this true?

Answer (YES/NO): NO